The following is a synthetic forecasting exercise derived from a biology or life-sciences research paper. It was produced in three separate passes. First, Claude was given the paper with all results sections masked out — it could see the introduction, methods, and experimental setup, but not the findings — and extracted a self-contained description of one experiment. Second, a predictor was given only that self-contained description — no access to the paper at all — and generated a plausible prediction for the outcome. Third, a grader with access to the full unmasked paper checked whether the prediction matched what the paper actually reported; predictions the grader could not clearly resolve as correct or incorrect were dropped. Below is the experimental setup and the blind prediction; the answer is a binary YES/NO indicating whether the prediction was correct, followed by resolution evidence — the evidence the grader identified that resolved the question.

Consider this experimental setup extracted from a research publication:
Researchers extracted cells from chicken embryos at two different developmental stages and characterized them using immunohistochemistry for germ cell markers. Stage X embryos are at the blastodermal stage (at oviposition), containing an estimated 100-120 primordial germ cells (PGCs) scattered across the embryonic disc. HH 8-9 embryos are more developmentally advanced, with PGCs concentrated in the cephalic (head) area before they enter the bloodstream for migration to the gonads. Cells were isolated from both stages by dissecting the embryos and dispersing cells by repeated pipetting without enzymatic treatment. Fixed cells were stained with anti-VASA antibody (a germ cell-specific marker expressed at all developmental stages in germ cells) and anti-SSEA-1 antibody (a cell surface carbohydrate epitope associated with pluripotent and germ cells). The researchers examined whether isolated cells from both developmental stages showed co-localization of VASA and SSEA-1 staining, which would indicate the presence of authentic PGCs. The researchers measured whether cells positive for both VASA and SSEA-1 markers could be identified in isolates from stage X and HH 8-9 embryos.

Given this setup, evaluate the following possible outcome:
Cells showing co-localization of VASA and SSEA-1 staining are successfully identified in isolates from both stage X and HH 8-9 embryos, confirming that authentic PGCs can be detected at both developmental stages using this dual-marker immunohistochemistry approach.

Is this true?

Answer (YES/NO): YES